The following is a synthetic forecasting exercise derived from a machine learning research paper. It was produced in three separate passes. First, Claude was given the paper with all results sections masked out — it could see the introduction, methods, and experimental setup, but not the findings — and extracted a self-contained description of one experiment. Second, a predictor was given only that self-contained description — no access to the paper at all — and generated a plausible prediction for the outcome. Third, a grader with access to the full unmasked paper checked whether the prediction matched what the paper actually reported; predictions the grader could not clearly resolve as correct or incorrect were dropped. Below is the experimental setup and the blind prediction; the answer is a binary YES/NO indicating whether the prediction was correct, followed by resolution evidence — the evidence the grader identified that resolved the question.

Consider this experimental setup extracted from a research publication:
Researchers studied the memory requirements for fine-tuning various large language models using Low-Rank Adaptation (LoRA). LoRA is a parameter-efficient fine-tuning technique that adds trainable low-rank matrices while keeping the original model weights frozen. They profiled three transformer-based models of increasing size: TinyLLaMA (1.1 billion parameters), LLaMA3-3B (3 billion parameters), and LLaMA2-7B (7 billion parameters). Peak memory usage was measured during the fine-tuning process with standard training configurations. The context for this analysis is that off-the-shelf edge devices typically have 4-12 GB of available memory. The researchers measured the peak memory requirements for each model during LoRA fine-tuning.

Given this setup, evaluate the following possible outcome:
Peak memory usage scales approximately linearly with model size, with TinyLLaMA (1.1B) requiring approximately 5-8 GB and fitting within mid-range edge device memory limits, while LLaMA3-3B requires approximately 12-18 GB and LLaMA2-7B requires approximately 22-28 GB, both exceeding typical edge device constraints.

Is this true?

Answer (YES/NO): YES